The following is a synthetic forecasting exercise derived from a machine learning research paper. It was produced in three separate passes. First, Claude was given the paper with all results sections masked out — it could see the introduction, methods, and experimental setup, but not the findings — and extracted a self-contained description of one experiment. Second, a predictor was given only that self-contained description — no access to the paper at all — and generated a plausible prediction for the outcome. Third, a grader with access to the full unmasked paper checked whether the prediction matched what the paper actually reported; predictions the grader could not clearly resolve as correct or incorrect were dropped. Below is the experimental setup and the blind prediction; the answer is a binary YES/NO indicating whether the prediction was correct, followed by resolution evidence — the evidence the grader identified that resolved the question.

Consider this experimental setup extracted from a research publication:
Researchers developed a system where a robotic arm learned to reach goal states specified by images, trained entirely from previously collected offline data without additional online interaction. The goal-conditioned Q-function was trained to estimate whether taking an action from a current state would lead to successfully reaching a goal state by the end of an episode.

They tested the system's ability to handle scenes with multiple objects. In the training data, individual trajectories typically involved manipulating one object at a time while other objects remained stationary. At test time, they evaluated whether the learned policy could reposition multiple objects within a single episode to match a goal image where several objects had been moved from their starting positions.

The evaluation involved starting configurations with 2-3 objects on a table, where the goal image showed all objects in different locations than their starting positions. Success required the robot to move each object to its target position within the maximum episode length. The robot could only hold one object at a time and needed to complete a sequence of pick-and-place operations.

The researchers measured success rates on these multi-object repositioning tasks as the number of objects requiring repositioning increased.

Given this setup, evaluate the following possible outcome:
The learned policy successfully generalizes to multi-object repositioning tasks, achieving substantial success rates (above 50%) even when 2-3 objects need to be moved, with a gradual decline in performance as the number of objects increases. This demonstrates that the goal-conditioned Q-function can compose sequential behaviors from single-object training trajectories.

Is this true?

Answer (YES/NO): NO